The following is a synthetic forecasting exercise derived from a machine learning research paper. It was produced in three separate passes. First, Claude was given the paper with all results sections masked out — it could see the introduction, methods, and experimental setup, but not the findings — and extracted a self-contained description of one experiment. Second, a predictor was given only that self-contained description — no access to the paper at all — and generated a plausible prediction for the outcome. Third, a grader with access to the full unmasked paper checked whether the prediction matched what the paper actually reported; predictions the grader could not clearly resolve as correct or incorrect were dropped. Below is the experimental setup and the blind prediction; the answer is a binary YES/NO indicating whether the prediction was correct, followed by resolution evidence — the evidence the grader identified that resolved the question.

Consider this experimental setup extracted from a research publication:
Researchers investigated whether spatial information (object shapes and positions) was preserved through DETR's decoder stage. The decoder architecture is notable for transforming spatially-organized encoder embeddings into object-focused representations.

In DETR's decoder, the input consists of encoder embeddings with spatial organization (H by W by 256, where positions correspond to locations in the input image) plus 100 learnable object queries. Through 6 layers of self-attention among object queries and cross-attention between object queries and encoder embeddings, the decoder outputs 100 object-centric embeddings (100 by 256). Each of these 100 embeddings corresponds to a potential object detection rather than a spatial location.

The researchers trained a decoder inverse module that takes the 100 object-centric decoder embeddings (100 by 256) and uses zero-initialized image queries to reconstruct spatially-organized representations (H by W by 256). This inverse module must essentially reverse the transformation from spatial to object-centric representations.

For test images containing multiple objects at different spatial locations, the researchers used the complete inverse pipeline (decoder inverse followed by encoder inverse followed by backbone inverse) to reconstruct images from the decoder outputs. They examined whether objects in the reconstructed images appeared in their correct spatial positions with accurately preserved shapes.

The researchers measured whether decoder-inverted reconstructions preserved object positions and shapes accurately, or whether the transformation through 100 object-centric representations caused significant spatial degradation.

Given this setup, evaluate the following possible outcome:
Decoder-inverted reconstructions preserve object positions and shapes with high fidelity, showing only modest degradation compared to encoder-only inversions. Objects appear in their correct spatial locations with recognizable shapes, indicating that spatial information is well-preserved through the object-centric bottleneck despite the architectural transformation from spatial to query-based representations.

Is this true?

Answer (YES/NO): NO